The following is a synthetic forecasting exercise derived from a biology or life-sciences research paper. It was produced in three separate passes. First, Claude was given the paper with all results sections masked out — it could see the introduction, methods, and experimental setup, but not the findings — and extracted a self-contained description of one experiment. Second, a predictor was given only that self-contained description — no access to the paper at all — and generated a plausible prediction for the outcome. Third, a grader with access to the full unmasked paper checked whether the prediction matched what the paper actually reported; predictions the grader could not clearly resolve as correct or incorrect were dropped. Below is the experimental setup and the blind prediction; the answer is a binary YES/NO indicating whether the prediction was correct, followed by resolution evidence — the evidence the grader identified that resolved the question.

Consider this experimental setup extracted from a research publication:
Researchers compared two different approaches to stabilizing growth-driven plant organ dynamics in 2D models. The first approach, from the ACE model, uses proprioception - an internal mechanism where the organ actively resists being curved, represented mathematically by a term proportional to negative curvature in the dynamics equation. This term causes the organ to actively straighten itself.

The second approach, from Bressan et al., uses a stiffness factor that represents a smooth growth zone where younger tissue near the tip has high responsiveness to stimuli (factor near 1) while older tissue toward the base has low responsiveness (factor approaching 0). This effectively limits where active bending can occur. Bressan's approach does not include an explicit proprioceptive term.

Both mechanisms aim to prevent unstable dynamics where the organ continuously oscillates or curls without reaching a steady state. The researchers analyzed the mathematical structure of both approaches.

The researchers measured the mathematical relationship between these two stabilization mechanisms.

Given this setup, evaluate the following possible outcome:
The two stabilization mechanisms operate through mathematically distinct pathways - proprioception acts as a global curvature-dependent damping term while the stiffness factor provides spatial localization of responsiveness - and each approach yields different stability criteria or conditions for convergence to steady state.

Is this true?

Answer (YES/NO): YES